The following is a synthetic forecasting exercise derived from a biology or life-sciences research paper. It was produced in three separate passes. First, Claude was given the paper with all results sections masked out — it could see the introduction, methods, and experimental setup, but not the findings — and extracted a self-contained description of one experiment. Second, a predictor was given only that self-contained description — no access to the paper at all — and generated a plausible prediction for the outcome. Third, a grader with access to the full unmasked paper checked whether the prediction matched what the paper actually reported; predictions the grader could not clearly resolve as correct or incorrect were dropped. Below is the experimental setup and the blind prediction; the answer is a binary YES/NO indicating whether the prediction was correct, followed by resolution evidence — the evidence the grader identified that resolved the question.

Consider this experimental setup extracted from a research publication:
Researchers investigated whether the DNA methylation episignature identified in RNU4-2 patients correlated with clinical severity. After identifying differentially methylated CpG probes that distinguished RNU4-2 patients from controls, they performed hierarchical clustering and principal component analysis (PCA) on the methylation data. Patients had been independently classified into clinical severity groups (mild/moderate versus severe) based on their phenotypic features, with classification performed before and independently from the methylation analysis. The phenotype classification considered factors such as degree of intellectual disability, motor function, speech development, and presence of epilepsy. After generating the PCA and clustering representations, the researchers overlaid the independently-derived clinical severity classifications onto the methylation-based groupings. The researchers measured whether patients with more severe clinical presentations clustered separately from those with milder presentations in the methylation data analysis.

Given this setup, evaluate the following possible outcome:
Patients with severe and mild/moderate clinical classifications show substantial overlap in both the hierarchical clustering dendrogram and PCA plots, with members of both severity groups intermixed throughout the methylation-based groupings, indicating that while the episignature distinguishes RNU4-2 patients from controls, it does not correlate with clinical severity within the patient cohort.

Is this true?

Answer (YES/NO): NO